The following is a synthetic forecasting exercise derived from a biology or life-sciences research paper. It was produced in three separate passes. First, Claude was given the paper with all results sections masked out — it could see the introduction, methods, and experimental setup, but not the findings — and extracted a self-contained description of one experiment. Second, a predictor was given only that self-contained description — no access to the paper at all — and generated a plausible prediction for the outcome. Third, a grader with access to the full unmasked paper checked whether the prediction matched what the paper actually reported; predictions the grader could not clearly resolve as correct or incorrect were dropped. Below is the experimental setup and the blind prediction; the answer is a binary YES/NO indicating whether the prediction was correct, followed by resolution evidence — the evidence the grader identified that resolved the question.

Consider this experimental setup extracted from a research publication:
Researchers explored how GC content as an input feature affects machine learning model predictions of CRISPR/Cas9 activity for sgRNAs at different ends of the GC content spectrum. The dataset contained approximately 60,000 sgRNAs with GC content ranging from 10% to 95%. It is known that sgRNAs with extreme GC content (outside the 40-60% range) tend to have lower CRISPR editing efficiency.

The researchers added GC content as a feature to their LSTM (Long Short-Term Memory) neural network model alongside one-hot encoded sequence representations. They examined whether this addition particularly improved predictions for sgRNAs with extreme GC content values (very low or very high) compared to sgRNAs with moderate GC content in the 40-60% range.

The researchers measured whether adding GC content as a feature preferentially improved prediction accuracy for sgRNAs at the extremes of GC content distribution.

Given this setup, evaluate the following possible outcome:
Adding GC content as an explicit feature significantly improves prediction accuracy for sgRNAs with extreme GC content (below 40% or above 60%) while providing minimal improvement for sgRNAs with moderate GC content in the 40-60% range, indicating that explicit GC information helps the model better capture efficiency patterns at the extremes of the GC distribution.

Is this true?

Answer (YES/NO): NO